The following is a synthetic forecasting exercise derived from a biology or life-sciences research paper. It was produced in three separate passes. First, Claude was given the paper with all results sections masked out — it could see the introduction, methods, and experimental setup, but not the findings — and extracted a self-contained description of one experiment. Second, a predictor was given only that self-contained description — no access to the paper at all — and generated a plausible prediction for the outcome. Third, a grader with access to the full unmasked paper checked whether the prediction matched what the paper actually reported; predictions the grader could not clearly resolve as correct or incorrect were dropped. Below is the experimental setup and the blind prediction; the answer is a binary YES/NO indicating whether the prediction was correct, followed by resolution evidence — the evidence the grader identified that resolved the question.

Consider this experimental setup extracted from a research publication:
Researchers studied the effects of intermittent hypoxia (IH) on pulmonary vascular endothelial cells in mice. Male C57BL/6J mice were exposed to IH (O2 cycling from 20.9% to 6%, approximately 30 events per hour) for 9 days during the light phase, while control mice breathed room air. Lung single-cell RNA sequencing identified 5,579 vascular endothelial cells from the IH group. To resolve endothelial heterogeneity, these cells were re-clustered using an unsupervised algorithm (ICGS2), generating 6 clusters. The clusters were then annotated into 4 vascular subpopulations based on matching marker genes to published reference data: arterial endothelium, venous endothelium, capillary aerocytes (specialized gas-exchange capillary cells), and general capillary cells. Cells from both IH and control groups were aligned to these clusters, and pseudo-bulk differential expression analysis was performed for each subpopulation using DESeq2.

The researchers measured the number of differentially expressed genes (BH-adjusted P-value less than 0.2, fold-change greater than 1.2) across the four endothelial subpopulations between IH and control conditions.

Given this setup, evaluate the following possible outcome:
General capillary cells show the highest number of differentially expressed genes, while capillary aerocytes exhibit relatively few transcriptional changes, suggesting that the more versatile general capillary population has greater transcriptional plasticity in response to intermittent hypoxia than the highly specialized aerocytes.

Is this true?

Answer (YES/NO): NO